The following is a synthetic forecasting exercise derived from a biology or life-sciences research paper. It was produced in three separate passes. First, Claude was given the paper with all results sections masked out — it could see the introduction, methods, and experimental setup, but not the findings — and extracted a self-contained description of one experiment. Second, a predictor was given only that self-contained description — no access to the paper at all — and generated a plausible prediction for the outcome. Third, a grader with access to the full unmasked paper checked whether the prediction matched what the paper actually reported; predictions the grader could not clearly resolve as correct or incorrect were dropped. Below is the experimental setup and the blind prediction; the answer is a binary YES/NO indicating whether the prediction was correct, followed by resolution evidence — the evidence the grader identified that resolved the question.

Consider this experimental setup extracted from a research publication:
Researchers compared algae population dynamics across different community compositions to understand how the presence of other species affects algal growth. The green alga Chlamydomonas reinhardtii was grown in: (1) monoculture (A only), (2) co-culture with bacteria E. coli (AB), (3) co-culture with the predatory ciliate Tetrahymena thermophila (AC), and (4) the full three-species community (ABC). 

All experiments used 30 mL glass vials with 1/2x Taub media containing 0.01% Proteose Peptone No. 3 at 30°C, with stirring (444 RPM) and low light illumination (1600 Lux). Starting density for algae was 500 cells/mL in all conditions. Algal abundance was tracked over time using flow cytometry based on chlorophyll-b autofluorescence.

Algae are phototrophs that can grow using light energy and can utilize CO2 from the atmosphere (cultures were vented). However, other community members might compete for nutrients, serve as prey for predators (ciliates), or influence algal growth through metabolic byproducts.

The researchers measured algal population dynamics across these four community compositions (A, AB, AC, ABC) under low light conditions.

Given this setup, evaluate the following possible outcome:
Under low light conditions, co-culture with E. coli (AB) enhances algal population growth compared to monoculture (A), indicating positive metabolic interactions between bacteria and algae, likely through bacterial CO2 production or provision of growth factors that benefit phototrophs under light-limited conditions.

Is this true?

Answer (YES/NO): NO